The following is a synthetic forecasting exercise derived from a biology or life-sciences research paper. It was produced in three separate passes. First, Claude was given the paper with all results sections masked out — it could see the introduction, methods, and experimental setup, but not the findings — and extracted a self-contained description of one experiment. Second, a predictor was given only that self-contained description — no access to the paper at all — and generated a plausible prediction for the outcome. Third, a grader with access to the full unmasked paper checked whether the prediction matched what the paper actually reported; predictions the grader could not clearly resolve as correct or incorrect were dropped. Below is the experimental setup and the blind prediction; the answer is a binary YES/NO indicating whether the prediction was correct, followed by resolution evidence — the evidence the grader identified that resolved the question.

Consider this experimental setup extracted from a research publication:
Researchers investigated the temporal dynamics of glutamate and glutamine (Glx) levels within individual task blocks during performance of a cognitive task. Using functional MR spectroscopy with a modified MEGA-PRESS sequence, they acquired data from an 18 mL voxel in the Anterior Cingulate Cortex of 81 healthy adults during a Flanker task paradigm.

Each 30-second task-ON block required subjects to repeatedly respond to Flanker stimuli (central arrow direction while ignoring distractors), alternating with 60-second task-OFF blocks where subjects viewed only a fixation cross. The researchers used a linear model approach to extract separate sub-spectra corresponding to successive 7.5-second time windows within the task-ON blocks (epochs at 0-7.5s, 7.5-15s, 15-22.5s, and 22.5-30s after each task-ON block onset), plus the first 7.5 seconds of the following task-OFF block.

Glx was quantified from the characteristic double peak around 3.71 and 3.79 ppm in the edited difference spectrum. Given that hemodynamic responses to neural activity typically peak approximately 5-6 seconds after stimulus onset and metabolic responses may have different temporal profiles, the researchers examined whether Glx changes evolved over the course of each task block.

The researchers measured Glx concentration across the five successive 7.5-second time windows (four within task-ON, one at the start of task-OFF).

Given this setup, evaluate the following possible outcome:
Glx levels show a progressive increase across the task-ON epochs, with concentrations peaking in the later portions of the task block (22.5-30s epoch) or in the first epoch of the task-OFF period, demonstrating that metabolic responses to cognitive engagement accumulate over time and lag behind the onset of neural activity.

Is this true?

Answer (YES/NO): NO